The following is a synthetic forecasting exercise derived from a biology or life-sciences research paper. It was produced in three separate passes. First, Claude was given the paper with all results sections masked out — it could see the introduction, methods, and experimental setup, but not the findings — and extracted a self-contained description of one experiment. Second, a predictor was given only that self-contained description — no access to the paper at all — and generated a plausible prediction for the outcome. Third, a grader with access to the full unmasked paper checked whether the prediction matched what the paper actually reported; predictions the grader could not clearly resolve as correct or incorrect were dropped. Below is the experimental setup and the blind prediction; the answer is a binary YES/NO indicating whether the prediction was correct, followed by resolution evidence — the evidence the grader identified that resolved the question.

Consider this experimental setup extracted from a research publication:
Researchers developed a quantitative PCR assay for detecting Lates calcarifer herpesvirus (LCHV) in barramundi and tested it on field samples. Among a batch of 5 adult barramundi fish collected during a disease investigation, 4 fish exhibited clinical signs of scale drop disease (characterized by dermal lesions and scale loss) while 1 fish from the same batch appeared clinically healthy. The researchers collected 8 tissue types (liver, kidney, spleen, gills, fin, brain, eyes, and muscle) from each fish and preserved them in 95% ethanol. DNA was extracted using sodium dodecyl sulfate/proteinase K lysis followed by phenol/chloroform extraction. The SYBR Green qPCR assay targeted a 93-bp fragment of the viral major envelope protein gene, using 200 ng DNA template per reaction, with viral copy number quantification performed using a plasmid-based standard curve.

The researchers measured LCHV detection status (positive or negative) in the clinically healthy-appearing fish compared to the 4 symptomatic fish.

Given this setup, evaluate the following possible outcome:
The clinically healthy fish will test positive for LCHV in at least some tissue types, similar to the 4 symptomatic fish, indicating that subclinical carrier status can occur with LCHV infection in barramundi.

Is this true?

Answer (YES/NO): NO